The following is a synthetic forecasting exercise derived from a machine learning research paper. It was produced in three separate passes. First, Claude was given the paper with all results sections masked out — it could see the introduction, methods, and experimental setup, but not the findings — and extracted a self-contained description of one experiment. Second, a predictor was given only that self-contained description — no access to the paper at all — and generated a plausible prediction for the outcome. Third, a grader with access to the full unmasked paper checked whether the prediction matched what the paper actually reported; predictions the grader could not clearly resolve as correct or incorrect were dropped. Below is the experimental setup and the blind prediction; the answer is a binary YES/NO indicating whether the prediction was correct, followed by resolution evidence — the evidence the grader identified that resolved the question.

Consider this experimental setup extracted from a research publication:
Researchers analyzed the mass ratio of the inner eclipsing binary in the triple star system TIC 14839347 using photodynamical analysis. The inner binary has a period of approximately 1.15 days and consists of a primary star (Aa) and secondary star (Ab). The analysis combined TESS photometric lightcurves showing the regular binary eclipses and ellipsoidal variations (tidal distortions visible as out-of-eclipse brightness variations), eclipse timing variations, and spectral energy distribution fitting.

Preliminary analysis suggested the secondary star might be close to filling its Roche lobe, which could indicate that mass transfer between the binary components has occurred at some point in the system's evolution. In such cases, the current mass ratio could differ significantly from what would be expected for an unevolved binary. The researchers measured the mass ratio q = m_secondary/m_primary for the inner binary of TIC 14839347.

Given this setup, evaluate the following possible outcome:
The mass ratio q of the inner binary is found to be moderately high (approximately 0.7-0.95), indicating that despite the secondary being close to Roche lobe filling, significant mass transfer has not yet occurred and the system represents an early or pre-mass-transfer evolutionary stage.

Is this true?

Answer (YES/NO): NO